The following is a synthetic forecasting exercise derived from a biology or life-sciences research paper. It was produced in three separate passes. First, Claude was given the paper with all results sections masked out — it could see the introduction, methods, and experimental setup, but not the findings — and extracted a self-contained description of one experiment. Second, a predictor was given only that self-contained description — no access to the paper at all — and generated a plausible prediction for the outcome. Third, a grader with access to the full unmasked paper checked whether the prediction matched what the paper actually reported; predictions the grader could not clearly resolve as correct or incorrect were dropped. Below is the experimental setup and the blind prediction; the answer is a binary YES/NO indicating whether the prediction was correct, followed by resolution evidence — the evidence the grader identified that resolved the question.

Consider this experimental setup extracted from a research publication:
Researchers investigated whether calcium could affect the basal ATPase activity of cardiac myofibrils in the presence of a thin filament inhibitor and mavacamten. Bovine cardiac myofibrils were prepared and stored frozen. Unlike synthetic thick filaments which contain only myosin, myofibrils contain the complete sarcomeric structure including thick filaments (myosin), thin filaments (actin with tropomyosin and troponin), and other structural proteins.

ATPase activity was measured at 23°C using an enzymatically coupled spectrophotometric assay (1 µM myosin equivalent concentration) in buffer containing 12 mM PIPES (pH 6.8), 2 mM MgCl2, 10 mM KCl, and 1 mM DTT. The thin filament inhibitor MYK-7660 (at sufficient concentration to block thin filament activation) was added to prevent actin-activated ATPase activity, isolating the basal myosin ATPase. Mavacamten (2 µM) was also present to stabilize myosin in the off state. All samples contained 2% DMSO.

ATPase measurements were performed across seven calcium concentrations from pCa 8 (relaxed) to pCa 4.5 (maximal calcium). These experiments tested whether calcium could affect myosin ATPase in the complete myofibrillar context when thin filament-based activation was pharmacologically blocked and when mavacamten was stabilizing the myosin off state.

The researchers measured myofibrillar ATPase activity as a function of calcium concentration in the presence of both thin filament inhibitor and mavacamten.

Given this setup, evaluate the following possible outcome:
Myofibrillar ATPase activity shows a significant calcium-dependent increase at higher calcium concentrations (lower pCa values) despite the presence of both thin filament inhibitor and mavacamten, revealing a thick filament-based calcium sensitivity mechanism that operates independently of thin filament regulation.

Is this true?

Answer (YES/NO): YES